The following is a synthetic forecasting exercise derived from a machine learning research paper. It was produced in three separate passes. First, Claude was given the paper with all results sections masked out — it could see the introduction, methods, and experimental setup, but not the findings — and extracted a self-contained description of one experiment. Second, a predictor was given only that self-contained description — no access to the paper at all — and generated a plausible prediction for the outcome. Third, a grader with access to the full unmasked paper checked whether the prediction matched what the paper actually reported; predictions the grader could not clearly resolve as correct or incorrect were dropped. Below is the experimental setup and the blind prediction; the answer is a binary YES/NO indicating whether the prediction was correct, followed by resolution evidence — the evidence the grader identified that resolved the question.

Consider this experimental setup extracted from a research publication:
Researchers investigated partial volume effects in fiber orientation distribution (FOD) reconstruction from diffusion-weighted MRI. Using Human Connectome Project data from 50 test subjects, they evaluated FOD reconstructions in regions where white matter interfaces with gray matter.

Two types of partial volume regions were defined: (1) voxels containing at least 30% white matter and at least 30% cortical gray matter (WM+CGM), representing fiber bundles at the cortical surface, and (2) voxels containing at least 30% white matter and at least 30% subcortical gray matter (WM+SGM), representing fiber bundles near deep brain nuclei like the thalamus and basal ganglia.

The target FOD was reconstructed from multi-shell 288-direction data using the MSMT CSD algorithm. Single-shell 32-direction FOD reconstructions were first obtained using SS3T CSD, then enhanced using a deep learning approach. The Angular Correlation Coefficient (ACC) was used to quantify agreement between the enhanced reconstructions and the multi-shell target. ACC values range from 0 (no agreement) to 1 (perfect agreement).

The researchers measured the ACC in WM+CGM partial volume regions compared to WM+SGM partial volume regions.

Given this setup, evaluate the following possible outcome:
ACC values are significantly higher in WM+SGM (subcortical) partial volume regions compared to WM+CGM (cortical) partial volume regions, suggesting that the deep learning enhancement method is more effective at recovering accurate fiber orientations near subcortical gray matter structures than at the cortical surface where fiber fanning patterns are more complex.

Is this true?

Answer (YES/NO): NO